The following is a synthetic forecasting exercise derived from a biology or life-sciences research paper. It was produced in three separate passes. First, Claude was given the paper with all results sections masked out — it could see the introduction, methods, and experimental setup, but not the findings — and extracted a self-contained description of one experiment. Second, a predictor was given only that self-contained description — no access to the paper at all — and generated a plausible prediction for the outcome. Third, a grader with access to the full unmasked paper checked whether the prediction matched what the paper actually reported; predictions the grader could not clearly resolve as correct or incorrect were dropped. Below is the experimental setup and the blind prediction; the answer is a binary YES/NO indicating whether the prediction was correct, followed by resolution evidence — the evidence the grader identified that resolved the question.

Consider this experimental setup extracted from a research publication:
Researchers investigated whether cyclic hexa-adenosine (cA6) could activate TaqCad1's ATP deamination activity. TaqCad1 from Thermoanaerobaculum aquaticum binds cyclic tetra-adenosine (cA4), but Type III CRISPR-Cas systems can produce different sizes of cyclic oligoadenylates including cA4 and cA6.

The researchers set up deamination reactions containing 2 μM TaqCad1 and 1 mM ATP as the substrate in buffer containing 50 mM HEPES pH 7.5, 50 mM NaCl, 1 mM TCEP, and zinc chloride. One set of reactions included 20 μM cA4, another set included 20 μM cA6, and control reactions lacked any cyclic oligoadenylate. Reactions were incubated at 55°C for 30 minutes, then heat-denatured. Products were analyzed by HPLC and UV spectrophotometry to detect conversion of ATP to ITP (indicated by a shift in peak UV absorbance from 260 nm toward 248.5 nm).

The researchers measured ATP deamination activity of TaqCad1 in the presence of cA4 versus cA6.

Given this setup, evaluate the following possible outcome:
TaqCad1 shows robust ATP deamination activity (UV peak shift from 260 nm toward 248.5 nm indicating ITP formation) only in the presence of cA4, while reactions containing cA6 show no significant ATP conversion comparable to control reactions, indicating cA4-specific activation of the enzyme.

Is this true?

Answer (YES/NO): NO